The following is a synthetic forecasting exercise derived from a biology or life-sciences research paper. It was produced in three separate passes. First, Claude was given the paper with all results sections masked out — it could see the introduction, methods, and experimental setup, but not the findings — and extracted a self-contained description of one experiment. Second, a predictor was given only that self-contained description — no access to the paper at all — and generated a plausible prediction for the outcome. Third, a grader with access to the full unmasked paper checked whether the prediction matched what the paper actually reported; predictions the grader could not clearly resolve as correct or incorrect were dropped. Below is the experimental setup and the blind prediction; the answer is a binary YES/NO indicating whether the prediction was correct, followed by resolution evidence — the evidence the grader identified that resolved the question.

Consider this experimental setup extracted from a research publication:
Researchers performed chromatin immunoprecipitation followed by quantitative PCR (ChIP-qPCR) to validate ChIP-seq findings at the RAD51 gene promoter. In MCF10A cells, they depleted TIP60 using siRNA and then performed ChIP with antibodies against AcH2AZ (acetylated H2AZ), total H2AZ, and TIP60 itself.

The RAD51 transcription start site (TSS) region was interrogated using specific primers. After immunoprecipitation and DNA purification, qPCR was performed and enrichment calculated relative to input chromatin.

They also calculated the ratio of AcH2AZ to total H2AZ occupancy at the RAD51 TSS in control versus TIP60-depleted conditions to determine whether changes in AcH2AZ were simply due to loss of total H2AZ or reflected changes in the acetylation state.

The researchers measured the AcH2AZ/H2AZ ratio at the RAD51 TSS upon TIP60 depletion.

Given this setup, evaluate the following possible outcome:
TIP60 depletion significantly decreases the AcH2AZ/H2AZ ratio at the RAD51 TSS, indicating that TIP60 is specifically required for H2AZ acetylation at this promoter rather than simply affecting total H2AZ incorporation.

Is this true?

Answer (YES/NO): YES